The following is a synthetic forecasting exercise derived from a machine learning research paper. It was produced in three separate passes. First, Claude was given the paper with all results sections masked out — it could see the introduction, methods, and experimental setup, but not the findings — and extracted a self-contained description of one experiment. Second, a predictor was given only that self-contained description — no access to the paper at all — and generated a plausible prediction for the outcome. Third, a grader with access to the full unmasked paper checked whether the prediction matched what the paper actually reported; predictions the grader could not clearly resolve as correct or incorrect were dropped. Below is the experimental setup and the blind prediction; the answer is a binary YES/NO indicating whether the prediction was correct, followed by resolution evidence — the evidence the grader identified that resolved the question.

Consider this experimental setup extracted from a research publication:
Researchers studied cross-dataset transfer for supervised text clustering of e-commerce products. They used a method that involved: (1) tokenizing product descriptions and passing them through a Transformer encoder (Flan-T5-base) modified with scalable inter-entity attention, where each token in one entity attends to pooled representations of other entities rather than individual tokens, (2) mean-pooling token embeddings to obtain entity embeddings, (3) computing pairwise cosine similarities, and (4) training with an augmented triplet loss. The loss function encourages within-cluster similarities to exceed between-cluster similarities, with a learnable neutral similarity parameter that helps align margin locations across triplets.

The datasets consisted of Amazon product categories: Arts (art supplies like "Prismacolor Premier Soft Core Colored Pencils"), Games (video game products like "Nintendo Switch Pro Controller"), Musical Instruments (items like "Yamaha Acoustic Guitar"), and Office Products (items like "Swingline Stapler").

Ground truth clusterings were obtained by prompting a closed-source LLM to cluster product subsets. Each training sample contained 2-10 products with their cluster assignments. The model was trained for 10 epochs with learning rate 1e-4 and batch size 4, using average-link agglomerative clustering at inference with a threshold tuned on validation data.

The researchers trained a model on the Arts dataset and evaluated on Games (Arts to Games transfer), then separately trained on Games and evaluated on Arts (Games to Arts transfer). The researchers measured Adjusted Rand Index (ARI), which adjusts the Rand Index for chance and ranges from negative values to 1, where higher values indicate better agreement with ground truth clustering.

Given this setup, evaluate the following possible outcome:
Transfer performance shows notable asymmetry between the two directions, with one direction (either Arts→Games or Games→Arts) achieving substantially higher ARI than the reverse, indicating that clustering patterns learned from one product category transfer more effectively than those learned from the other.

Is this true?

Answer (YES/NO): NO